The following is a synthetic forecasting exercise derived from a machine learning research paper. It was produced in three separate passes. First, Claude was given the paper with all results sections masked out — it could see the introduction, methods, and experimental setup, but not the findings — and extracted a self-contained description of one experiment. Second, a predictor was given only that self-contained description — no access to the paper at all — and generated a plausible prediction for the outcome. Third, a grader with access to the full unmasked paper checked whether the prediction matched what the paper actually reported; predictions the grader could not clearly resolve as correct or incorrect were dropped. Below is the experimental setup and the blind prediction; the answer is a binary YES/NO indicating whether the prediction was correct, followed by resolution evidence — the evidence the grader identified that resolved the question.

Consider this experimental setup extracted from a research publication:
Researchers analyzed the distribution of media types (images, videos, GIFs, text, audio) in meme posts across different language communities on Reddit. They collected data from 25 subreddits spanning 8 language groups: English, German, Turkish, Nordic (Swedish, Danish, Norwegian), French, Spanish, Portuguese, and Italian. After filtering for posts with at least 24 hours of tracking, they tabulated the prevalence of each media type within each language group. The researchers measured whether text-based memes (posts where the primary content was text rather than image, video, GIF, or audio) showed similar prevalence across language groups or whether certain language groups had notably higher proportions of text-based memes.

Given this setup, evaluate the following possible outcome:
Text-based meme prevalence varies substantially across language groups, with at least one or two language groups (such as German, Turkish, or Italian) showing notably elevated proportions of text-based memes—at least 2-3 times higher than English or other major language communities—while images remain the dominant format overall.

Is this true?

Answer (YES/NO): YES